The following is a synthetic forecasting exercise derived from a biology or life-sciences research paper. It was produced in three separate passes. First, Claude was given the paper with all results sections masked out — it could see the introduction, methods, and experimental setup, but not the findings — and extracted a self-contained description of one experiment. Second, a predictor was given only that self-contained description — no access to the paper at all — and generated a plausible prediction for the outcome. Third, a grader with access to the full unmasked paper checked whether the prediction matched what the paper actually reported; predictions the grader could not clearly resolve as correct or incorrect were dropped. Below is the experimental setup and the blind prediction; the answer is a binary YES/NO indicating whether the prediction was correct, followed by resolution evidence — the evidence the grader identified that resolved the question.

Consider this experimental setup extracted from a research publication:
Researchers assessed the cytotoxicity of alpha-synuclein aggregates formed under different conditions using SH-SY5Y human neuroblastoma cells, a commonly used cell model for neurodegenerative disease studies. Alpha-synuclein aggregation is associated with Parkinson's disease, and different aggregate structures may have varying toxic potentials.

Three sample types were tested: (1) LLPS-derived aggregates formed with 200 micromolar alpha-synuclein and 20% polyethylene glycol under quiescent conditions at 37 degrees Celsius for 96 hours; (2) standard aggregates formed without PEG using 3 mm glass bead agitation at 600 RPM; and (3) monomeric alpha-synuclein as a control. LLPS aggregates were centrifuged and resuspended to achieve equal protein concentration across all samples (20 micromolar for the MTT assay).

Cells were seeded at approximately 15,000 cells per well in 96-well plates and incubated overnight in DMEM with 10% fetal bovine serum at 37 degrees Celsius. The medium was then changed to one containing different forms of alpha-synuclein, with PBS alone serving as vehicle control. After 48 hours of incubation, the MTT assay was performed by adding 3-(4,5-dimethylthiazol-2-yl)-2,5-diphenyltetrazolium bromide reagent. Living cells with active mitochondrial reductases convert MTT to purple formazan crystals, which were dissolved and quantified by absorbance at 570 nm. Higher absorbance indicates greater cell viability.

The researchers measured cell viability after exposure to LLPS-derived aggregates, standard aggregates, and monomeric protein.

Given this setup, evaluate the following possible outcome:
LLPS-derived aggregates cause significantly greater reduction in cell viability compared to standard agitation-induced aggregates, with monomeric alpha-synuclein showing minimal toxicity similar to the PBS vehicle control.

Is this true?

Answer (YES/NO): NO